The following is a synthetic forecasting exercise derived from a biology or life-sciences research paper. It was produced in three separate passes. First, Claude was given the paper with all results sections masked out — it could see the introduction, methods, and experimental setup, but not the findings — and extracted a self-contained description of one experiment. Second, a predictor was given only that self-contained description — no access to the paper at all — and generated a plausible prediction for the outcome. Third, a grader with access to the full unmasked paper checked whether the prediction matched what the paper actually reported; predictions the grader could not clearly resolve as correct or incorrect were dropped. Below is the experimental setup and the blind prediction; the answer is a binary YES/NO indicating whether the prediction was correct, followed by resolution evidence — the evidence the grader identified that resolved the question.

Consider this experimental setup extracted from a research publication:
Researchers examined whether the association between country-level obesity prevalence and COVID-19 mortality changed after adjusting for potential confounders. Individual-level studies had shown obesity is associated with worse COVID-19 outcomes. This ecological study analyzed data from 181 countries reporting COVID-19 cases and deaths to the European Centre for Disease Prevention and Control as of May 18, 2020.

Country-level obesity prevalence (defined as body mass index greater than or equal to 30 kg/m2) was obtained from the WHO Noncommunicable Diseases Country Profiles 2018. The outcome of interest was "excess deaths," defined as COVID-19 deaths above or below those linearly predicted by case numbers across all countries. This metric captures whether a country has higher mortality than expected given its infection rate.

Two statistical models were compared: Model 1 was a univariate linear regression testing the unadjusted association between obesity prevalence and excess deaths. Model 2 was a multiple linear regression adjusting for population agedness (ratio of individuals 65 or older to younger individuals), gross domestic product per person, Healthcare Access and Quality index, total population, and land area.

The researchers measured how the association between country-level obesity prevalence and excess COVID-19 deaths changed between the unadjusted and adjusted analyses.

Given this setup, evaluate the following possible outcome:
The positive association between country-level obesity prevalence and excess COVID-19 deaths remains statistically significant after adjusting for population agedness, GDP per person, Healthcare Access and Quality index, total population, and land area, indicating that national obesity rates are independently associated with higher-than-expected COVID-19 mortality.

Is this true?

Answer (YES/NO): NO